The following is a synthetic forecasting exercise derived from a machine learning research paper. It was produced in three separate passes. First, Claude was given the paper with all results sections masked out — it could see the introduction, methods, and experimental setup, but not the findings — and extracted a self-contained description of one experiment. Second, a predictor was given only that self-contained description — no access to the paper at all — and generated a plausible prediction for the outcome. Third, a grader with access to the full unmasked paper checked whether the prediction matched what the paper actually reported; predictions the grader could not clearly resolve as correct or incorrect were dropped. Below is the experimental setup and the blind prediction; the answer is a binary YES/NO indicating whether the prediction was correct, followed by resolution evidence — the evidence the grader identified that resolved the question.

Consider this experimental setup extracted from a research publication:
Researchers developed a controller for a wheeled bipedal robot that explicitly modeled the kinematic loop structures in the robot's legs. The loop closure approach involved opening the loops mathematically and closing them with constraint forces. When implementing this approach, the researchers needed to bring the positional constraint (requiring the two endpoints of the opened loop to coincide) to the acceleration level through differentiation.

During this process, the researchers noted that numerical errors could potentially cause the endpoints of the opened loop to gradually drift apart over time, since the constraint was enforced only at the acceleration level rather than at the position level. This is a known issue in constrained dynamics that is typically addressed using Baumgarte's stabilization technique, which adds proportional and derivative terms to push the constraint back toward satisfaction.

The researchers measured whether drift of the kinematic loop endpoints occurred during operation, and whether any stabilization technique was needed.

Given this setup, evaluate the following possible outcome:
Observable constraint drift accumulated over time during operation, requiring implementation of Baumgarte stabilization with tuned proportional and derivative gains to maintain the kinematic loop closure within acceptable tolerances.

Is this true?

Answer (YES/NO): NO